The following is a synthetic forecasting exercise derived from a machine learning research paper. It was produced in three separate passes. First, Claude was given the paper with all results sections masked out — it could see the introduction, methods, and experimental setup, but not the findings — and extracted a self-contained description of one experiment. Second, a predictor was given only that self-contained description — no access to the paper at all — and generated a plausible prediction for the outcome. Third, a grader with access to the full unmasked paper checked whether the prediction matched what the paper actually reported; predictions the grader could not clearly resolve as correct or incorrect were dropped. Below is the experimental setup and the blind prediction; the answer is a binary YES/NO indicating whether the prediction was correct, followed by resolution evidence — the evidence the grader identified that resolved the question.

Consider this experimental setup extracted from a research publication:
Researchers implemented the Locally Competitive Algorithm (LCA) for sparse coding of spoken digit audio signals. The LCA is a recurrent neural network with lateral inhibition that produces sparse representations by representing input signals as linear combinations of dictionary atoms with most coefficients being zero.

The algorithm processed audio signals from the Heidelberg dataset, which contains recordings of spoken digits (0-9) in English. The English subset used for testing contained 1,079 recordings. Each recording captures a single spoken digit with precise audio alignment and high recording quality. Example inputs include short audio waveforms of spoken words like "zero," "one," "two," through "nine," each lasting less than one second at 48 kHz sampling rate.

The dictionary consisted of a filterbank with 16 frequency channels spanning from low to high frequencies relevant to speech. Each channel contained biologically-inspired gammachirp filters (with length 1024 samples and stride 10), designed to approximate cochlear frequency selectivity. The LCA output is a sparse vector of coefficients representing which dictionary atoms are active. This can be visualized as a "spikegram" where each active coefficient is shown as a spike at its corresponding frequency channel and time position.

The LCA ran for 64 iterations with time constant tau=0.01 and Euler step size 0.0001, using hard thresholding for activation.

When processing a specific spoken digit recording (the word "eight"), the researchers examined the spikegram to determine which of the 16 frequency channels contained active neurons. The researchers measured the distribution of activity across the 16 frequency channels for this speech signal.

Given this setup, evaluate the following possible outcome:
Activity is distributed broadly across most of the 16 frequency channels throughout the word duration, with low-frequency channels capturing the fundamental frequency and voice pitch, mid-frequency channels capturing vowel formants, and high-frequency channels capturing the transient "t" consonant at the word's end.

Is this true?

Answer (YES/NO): NO